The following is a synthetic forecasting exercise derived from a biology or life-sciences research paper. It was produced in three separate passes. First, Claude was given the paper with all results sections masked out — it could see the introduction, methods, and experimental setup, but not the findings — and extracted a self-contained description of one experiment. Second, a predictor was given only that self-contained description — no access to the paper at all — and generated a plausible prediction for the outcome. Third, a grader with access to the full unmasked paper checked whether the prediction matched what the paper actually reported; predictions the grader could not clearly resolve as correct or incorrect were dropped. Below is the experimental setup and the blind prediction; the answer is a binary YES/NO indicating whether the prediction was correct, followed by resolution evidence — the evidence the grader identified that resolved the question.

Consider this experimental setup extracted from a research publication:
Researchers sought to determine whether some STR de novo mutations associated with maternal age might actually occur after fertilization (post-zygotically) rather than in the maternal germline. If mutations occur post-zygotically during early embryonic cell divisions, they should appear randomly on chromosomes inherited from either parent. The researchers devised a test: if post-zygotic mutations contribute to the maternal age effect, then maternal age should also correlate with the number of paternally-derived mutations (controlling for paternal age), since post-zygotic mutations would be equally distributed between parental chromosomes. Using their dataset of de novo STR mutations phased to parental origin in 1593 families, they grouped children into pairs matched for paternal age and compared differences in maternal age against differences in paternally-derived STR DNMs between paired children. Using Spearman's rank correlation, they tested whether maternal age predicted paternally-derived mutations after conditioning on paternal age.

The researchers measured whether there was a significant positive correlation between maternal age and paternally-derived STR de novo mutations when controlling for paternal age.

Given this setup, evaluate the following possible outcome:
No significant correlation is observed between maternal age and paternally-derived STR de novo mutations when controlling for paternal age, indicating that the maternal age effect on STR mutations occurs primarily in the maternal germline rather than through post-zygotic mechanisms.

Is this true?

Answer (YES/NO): YES